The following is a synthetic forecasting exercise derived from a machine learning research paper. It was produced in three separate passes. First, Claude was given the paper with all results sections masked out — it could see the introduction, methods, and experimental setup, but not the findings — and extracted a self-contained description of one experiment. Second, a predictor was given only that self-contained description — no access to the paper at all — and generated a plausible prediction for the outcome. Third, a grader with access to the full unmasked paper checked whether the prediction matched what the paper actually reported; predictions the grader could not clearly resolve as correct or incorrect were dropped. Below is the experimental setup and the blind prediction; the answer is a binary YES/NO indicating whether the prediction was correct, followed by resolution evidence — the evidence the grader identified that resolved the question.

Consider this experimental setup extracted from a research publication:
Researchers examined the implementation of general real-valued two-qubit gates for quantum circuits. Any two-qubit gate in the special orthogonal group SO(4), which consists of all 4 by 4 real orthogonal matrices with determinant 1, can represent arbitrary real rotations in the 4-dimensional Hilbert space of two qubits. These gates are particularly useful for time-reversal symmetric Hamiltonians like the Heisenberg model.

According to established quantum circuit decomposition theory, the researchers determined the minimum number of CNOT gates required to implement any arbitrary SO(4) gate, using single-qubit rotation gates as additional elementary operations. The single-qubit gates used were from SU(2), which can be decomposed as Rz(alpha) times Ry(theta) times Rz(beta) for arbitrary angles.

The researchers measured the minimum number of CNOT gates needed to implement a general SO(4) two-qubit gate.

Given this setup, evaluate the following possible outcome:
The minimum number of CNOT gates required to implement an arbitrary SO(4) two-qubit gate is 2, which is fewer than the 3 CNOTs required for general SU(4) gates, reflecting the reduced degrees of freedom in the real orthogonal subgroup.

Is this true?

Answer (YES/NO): YES